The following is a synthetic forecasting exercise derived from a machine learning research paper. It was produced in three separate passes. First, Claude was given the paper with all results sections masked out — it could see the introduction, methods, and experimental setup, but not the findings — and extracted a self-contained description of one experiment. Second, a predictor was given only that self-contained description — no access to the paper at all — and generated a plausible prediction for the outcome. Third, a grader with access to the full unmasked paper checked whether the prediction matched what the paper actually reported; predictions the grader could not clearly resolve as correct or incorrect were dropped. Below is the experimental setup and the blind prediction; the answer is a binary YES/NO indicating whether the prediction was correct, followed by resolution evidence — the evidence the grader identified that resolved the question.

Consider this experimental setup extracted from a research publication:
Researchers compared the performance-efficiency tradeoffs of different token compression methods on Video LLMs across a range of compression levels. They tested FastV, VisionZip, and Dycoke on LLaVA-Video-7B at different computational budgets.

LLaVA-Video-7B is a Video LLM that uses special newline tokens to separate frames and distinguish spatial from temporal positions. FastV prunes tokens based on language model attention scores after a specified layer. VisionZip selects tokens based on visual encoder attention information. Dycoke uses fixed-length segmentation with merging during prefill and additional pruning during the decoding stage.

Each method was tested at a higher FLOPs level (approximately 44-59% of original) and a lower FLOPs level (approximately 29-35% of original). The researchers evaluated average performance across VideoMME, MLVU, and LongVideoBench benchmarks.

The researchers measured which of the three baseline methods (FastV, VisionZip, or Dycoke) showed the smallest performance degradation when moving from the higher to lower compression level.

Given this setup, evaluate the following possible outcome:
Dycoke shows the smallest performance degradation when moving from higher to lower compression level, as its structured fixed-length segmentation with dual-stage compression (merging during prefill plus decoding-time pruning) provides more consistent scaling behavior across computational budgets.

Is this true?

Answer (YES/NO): NO